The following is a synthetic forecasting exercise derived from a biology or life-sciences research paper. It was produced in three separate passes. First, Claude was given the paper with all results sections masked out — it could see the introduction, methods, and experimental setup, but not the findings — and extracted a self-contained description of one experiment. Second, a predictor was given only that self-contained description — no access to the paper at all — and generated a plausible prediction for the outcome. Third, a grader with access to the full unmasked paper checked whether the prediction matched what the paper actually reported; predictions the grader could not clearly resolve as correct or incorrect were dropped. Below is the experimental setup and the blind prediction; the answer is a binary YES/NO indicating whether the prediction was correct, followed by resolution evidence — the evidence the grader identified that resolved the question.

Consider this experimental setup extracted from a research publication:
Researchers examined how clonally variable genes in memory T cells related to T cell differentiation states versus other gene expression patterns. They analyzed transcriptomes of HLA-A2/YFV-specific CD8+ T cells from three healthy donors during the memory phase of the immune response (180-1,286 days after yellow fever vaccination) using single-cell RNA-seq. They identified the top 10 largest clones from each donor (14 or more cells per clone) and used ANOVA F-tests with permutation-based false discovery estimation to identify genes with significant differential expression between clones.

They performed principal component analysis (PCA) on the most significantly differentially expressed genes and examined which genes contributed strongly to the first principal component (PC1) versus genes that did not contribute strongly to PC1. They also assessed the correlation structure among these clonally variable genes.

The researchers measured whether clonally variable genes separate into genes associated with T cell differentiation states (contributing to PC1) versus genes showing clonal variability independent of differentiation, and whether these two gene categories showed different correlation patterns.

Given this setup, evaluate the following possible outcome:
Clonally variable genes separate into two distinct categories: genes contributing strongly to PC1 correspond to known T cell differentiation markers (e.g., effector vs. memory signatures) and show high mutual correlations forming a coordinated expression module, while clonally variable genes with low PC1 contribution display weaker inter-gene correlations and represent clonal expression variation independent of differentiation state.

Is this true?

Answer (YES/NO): YES